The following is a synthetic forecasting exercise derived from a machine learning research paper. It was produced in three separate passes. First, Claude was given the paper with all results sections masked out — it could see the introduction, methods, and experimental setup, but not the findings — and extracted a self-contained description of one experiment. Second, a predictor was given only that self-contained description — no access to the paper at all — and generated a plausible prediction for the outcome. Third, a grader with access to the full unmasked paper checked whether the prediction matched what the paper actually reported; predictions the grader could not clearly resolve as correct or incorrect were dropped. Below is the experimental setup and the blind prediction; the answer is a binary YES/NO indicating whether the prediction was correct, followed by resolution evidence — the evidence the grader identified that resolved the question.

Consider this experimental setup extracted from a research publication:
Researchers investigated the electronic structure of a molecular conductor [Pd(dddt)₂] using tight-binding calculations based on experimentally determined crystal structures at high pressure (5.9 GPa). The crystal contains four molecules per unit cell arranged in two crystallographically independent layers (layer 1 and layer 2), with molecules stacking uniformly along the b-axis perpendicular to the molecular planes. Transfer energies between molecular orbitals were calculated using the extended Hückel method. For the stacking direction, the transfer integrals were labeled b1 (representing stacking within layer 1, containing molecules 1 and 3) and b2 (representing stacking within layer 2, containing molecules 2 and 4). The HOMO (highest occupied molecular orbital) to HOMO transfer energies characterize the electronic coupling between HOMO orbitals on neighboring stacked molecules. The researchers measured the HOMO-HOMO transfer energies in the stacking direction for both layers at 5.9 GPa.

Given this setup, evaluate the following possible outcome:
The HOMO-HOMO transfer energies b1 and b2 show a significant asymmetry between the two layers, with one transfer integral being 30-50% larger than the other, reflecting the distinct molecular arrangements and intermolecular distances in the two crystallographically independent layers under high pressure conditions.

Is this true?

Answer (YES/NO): NO